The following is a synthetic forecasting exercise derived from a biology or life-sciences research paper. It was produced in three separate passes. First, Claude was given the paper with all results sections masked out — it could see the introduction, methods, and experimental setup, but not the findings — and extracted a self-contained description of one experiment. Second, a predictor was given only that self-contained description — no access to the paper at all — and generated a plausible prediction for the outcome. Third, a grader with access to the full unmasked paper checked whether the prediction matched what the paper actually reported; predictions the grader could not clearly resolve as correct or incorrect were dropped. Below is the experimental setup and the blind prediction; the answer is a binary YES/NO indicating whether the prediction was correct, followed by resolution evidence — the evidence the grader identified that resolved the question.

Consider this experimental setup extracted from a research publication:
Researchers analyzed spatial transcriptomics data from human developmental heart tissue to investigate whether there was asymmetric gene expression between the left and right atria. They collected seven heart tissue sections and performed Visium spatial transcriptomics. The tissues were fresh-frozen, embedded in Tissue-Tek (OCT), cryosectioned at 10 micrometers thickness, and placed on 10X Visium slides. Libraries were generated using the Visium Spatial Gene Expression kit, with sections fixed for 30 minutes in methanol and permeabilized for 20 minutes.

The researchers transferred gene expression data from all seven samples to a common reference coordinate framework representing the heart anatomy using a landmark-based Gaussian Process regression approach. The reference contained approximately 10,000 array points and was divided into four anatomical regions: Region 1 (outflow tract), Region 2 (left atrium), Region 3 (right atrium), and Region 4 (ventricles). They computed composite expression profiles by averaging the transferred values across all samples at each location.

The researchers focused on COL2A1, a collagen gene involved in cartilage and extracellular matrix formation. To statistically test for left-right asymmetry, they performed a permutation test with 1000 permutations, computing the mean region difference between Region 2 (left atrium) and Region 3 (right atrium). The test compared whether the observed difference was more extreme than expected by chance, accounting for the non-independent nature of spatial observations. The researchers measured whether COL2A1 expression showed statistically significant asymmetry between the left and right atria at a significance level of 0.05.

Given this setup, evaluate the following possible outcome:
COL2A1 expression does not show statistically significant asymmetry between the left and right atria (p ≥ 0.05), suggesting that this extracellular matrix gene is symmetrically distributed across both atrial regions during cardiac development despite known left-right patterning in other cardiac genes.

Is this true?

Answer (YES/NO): NO